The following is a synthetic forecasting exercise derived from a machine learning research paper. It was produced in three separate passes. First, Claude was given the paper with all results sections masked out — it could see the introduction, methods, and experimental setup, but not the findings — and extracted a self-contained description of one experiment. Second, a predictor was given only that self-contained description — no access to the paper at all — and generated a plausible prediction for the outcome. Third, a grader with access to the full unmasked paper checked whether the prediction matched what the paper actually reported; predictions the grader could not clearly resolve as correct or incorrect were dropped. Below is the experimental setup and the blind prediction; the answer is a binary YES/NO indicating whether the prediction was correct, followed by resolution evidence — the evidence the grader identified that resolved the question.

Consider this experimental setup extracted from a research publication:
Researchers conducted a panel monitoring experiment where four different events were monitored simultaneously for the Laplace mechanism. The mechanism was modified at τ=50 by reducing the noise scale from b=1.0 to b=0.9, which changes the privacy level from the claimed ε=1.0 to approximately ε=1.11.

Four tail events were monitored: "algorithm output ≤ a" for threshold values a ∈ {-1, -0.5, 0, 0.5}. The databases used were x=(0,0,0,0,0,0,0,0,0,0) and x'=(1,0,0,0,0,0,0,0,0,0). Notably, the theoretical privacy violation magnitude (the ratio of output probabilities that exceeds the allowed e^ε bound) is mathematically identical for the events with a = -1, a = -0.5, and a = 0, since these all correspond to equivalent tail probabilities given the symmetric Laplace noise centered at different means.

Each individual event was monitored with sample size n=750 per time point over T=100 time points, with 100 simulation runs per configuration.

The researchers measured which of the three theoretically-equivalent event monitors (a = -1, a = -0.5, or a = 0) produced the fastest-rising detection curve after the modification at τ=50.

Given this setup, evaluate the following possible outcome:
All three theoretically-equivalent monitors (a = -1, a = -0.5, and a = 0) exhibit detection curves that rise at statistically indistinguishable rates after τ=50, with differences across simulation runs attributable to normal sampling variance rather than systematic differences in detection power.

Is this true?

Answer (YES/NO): NO